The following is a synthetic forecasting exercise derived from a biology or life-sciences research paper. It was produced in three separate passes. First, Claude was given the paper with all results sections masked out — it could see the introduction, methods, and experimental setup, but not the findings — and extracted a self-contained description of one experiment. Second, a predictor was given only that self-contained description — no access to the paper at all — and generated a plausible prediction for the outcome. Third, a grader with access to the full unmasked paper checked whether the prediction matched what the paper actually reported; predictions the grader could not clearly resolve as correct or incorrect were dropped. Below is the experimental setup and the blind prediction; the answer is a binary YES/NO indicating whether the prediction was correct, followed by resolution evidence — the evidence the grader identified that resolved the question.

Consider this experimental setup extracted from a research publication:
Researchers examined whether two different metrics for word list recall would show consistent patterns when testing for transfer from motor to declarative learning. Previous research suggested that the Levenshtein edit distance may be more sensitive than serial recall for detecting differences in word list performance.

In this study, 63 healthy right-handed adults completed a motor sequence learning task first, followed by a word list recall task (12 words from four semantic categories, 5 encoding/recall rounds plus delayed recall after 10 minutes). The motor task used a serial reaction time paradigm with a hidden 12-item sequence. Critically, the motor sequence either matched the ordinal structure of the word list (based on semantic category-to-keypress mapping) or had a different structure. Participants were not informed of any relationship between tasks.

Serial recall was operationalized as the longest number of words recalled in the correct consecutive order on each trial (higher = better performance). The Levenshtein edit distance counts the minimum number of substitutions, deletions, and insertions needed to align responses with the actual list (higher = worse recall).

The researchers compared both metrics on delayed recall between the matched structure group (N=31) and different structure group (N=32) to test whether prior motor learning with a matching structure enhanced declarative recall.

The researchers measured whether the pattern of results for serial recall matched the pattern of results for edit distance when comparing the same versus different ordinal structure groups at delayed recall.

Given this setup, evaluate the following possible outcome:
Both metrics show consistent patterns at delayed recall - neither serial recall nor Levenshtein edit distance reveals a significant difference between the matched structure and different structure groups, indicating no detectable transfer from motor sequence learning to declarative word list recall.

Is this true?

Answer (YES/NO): NO